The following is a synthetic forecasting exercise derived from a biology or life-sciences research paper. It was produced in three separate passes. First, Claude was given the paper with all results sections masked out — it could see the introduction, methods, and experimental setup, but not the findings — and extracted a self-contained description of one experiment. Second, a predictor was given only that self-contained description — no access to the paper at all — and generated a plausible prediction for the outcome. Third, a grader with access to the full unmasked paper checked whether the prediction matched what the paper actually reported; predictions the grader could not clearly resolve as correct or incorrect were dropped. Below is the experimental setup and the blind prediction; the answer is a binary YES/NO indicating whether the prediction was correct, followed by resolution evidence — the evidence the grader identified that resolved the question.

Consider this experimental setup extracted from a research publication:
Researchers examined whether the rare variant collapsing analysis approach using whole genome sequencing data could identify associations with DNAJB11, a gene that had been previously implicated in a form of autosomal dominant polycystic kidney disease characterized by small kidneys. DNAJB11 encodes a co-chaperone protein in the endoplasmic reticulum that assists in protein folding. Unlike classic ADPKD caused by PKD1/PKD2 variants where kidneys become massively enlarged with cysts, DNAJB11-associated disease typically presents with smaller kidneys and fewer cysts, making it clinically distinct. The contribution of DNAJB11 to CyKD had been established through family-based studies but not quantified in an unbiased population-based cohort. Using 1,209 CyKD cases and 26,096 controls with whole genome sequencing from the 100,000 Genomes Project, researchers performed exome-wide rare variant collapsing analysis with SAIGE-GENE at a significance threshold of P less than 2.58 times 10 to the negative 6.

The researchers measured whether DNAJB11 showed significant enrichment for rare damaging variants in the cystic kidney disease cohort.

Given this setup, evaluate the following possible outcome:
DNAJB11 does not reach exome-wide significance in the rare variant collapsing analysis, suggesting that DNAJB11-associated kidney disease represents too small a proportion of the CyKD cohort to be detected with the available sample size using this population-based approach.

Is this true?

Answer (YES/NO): NO